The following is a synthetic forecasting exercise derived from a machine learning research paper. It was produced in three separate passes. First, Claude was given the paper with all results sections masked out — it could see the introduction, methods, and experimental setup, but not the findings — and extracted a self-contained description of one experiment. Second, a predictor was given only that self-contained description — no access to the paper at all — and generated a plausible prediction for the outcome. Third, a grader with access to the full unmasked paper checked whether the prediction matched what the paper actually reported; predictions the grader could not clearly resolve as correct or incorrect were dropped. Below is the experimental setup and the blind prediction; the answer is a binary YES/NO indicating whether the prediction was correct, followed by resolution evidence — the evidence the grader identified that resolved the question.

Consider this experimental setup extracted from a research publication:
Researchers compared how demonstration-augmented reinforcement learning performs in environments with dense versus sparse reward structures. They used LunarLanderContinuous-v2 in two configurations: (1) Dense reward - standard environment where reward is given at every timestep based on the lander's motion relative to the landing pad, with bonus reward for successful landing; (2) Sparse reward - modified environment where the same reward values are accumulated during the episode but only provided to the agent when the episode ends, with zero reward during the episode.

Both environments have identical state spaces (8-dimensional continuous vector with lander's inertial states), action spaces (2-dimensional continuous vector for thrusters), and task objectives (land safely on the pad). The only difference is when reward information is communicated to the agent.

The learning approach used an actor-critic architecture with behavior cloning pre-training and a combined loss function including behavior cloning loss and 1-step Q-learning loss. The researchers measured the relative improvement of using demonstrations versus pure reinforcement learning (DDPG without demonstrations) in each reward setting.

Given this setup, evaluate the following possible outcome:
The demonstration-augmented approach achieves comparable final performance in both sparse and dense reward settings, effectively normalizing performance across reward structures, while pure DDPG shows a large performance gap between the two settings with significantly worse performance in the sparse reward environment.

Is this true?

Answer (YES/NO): YES